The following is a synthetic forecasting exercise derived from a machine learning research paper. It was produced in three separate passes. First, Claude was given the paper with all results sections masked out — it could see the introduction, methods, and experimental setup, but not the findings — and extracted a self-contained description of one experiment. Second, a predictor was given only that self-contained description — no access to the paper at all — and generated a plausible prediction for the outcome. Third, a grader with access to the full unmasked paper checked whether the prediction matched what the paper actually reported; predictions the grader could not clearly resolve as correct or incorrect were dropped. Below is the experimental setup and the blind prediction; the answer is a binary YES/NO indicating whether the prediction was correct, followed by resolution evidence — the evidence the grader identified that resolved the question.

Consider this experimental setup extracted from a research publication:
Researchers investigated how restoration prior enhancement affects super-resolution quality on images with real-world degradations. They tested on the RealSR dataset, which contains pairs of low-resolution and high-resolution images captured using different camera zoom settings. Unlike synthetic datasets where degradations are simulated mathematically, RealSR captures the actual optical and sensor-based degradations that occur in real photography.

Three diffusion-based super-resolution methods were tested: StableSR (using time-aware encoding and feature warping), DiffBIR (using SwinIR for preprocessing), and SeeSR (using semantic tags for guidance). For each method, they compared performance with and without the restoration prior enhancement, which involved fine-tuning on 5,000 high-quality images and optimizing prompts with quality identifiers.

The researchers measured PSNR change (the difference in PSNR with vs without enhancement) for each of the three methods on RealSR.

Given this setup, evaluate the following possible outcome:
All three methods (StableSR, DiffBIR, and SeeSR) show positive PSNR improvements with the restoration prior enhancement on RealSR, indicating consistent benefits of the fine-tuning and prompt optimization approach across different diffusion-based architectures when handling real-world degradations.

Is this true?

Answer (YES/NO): NO